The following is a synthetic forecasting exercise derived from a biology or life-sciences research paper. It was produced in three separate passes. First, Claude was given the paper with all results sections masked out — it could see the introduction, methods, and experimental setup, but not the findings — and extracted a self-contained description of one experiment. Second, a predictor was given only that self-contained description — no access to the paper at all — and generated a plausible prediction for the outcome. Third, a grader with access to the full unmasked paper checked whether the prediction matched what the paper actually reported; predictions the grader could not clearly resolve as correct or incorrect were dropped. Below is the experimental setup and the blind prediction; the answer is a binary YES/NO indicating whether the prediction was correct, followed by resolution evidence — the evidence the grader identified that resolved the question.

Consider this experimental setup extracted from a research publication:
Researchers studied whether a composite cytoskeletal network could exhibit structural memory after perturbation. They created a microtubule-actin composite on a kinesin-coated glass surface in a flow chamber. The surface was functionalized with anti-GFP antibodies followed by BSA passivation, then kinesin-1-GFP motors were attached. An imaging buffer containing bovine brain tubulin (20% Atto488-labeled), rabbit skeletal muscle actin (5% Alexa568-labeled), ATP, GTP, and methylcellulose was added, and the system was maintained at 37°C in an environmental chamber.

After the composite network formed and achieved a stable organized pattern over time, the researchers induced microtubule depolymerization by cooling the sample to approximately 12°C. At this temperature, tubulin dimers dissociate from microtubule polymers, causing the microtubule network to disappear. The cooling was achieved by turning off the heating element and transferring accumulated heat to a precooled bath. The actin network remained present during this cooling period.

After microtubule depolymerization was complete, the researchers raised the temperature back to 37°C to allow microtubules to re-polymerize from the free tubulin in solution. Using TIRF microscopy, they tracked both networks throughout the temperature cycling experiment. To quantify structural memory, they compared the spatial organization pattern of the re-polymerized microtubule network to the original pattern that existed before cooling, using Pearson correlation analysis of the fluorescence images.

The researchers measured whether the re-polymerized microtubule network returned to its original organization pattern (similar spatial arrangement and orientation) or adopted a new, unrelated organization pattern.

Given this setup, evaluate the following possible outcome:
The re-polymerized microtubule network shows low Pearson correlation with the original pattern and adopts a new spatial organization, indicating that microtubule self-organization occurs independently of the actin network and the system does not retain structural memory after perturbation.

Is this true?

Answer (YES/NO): NO